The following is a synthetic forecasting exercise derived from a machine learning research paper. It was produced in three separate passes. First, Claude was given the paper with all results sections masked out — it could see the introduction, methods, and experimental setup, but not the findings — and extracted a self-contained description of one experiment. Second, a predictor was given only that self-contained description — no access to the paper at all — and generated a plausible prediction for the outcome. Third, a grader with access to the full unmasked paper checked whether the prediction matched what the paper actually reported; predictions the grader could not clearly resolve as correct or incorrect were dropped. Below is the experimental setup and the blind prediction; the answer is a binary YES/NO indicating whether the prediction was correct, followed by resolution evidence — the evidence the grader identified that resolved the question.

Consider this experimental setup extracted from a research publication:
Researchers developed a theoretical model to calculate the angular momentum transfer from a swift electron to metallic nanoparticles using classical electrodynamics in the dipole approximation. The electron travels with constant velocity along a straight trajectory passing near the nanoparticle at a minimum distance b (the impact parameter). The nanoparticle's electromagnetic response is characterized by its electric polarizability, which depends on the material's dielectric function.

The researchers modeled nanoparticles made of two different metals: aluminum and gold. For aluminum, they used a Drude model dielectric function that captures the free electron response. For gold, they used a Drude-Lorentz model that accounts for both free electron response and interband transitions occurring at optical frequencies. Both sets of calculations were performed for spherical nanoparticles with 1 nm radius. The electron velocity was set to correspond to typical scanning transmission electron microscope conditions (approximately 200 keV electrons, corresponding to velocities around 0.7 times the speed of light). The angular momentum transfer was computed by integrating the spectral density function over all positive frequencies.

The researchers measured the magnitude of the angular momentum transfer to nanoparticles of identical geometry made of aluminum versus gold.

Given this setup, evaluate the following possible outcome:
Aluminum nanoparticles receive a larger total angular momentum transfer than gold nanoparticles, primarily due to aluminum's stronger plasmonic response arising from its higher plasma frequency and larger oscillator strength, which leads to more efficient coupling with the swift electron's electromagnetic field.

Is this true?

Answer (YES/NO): NO